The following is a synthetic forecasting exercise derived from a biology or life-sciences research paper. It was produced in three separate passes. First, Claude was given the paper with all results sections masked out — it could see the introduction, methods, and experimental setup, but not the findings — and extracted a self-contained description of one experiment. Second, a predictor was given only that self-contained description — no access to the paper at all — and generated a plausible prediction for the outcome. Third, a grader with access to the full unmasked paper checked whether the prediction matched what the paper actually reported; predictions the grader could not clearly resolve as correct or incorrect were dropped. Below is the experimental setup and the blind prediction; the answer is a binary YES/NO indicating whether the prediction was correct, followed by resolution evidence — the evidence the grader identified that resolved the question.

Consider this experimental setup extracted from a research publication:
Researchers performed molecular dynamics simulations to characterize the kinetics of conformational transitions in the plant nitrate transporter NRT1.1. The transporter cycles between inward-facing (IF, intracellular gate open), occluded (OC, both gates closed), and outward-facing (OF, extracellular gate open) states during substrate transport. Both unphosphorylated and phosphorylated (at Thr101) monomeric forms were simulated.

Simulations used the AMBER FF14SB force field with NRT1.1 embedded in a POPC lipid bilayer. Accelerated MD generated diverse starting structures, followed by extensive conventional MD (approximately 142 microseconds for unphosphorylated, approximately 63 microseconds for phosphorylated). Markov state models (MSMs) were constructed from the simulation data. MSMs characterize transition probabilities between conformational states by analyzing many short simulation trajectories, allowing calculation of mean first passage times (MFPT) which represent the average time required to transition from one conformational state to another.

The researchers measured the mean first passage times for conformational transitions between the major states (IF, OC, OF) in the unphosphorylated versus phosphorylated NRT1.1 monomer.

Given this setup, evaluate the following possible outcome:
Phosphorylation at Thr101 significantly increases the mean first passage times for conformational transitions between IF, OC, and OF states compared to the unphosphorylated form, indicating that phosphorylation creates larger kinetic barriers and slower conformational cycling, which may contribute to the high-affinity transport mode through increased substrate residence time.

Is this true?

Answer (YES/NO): NO